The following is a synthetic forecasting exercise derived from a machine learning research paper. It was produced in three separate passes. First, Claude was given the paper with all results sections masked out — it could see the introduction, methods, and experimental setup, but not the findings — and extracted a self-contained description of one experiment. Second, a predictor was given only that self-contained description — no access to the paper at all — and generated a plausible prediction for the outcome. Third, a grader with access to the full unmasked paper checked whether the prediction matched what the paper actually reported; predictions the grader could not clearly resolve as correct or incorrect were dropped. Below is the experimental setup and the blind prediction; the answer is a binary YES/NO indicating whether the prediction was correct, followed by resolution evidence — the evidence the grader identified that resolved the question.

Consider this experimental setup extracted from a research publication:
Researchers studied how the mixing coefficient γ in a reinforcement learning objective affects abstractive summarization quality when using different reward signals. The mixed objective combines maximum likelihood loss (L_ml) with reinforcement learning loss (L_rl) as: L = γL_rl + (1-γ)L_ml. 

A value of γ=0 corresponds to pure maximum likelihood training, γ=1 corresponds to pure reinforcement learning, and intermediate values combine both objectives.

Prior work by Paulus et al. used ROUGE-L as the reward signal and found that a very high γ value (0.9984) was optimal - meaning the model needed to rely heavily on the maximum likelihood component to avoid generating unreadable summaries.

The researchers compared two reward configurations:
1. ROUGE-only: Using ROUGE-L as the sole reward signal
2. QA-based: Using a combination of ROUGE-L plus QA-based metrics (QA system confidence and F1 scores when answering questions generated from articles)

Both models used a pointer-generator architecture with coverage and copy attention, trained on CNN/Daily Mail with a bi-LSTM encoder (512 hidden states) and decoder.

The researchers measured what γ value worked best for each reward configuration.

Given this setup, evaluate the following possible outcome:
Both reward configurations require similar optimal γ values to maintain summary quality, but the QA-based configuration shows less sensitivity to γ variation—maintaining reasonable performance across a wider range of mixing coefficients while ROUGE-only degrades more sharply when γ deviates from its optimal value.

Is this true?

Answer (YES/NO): NO